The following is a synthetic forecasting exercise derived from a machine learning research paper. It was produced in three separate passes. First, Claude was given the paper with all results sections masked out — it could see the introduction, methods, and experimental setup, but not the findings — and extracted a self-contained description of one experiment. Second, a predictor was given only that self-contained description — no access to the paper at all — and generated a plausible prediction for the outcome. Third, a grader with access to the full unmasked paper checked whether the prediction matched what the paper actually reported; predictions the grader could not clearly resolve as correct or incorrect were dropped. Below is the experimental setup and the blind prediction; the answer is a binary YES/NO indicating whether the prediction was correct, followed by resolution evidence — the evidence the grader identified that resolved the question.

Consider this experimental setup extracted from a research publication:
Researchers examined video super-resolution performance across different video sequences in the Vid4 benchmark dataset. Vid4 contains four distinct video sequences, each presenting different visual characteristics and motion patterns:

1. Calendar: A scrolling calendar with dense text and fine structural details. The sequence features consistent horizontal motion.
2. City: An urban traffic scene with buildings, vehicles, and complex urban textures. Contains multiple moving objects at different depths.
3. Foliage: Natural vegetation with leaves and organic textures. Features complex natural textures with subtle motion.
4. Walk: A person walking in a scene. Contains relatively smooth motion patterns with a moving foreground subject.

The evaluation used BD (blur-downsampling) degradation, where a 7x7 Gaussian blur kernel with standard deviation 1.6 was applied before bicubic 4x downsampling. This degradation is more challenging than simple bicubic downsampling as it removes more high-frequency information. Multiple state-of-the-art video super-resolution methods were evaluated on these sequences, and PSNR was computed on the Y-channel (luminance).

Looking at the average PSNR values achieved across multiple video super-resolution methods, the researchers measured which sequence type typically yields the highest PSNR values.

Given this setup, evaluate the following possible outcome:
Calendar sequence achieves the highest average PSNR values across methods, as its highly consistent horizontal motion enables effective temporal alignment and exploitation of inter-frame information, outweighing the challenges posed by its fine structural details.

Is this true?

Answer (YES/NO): NO